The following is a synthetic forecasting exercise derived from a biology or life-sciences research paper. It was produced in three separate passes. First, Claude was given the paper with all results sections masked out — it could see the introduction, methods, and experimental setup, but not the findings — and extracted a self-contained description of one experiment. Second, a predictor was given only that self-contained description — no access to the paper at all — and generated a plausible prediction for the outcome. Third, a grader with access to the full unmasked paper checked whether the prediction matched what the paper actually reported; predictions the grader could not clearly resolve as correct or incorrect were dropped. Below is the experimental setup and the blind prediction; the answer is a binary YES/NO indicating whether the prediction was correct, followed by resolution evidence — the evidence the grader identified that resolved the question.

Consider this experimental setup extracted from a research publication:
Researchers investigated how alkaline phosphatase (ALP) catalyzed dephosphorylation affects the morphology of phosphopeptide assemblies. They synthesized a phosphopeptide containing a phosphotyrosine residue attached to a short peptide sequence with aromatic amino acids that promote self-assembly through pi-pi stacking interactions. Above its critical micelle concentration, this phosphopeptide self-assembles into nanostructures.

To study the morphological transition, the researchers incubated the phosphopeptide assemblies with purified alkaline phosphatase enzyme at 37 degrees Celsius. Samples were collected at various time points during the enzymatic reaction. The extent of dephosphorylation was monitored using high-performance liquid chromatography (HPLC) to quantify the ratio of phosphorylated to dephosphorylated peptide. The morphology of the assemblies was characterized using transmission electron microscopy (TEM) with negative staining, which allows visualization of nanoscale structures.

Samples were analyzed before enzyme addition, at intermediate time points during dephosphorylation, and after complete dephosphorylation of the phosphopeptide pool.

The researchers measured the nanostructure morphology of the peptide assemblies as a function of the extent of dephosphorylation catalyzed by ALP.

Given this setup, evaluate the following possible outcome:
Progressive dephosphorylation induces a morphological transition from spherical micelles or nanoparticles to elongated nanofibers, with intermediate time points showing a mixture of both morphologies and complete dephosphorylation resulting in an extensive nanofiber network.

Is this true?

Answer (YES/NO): NO